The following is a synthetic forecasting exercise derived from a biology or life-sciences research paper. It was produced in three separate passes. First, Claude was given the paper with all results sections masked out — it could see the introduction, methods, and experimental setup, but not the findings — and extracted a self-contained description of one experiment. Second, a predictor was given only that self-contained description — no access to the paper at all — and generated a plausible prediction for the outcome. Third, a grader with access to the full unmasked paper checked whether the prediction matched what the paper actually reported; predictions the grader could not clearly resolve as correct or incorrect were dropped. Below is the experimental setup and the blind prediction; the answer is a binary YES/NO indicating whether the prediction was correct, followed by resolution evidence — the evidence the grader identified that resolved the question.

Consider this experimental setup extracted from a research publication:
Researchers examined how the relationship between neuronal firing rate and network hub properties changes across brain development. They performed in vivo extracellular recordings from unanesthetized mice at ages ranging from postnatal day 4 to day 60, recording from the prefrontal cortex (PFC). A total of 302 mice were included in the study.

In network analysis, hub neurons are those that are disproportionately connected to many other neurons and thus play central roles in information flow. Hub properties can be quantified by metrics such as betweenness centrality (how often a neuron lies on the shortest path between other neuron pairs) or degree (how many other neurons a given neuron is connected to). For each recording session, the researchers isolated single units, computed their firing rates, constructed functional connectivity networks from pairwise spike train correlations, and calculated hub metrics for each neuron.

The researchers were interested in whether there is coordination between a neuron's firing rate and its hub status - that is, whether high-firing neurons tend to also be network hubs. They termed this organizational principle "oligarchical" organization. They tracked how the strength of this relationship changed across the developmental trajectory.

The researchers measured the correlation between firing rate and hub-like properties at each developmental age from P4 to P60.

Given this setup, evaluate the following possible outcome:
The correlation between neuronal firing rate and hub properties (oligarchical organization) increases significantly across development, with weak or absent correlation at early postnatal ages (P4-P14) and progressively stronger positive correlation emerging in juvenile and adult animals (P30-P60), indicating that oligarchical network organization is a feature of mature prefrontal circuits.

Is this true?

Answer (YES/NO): NO